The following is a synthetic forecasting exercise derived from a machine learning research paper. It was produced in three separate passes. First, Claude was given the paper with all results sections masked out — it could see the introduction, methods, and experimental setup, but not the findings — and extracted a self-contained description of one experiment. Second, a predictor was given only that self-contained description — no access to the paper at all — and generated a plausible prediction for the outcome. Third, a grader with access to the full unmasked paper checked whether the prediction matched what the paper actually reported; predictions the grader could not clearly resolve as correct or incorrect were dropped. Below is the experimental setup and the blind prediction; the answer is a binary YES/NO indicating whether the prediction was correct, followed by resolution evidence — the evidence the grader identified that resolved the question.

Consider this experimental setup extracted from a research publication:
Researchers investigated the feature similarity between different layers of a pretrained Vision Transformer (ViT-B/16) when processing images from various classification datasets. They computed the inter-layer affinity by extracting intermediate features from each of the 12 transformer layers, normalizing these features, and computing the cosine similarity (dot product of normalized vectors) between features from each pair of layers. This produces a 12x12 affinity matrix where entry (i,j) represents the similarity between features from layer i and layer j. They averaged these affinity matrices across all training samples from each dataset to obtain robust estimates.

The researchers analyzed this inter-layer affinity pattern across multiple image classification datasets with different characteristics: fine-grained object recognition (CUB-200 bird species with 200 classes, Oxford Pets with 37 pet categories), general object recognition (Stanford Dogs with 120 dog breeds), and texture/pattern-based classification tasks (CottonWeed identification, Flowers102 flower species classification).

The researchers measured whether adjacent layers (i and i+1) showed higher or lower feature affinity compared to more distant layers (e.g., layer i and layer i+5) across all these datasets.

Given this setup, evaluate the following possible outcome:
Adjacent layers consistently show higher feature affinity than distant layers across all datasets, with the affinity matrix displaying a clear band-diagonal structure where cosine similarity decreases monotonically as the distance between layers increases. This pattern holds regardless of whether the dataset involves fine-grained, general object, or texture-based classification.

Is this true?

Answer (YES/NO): NO